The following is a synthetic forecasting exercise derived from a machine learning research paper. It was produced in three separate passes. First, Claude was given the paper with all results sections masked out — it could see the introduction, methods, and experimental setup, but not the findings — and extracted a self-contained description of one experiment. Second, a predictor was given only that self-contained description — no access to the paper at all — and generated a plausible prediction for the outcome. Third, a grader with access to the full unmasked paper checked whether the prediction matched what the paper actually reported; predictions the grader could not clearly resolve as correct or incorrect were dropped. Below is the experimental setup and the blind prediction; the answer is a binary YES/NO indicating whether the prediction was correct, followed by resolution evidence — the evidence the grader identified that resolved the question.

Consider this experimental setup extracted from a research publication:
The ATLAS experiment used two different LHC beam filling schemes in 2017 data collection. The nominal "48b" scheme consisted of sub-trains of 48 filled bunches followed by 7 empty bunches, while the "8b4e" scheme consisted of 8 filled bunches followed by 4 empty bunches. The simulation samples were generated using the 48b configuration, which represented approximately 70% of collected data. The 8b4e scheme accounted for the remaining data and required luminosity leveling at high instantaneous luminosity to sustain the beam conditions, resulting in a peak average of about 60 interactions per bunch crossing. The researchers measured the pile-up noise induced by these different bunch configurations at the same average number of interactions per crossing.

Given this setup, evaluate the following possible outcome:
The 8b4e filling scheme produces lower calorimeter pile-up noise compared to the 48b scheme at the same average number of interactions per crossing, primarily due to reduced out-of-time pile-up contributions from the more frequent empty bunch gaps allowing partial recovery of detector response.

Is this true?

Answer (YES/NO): YES